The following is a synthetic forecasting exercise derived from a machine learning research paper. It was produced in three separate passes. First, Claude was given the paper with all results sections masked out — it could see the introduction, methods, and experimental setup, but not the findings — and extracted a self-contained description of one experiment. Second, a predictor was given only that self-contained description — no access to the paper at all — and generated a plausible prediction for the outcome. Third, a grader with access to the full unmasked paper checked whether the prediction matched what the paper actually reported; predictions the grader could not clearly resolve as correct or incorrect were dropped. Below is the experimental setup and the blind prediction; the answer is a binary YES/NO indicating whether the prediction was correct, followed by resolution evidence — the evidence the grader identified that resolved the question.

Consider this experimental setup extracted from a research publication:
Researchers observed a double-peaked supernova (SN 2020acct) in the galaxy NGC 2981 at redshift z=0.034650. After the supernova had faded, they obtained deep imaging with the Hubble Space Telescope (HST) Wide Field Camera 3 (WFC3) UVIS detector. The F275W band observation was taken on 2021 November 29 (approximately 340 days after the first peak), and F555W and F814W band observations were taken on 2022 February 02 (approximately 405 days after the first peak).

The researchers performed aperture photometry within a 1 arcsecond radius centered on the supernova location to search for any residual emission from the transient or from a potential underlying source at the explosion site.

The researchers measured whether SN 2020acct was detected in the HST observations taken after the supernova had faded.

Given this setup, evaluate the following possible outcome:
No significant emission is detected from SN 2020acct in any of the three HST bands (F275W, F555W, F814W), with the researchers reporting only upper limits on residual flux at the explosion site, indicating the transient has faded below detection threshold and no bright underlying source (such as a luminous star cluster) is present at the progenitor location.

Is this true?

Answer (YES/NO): YES